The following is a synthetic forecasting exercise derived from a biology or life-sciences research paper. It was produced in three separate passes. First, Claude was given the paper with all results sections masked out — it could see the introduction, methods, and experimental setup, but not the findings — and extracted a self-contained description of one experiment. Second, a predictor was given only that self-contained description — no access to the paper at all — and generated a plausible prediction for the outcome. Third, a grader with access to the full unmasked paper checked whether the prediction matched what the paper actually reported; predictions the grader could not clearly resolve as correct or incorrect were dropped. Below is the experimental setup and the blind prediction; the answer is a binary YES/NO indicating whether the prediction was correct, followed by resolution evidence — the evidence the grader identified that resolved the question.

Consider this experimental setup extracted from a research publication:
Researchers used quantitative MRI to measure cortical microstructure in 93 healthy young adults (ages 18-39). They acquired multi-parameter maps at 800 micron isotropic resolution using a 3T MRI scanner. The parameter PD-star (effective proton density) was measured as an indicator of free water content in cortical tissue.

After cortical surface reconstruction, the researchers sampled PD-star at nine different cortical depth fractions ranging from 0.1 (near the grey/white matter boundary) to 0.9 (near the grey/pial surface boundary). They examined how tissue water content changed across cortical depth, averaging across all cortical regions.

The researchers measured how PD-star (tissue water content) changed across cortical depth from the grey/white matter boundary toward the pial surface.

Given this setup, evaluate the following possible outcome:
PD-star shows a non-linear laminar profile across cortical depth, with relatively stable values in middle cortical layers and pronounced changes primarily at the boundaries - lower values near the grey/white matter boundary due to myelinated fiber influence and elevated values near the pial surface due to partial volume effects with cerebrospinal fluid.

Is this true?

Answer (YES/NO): NO